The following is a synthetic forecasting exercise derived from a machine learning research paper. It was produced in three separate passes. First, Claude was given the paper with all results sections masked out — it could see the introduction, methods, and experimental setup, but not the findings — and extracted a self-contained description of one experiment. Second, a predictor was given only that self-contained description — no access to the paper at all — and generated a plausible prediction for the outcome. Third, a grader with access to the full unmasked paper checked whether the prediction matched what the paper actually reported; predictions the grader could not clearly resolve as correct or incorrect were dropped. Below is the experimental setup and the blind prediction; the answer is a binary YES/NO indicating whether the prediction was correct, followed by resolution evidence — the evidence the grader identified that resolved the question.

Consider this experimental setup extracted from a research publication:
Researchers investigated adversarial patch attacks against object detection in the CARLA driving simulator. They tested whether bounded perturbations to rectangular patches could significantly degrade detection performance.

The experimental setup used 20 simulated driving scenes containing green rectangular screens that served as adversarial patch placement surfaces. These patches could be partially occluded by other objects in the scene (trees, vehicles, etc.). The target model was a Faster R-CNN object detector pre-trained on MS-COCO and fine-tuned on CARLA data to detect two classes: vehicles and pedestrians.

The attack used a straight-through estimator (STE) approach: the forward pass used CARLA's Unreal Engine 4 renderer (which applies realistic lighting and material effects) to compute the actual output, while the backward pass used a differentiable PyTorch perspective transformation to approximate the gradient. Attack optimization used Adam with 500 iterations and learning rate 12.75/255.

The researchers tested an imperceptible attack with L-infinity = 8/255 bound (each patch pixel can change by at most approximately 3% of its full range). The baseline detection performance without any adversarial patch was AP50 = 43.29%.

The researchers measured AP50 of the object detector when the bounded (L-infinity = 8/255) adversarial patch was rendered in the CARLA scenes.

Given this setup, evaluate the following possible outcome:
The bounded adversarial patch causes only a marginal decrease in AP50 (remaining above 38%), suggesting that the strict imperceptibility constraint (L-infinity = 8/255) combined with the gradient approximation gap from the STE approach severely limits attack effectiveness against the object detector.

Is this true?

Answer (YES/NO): NO